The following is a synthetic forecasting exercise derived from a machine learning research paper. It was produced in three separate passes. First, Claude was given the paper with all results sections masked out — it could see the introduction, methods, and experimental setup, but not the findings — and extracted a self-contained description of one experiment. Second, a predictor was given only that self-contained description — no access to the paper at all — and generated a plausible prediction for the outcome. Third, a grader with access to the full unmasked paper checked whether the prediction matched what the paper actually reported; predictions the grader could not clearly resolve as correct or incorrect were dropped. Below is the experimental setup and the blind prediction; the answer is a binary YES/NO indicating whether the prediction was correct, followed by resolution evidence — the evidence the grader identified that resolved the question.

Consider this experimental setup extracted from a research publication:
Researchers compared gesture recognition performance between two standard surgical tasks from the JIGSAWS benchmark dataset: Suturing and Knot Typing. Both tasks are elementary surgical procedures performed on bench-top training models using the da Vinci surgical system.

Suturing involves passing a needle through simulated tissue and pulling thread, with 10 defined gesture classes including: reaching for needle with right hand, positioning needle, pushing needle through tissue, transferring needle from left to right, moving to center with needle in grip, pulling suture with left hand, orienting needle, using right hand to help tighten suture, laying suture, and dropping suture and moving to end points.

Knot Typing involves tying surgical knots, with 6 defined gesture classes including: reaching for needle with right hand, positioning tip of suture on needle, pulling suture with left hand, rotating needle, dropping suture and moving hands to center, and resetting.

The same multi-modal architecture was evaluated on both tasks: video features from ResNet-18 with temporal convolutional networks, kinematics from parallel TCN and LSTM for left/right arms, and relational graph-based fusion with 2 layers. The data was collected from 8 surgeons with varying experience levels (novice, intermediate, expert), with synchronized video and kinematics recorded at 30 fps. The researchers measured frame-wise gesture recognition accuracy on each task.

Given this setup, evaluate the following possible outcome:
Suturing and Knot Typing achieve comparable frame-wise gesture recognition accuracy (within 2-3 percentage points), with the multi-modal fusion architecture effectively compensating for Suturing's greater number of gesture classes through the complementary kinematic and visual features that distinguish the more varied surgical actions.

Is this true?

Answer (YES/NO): YES